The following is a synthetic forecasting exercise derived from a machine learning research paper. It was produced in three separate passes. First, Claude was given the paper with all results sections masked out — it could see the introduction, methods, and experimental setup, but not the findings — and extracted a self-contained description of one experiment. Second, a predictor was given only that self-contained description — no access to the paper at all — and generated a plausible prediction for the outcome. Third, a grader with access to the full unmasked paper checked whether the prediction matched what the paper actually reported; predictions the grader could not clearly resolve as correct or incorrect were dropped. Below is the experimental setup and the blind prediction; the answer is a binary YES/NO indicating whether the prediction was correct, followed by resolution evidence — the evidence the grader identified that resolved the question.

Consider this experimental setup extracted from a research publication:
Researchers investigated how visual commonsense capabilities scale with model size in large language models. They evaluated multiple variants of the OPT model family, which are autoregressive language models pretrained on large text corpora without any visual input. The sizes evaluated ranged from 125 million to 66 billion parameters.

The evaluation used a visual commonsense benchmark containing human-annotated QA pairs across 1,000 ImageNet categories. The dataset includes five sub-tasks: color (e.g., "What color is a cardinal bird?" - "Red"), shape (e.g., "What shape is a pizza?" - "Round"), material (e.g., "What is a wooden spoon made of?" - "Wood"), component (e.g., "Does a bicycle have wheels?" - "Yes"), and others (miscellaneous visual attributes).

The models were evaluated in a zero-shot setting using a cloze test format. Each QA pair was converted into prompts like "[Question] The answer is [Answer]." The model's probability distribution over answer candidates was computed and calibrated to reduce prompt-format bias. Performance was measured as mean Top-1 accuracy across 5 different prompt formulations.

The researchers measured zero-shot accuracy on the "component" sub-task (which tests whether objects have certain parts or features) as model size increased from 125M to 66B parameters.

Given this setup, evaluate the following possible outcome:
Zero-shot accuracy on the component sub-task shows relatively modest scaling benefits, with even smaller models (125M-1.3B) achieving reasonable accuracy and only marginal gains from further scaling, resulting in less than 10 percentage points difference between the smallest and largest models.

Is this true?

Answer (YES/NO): NO